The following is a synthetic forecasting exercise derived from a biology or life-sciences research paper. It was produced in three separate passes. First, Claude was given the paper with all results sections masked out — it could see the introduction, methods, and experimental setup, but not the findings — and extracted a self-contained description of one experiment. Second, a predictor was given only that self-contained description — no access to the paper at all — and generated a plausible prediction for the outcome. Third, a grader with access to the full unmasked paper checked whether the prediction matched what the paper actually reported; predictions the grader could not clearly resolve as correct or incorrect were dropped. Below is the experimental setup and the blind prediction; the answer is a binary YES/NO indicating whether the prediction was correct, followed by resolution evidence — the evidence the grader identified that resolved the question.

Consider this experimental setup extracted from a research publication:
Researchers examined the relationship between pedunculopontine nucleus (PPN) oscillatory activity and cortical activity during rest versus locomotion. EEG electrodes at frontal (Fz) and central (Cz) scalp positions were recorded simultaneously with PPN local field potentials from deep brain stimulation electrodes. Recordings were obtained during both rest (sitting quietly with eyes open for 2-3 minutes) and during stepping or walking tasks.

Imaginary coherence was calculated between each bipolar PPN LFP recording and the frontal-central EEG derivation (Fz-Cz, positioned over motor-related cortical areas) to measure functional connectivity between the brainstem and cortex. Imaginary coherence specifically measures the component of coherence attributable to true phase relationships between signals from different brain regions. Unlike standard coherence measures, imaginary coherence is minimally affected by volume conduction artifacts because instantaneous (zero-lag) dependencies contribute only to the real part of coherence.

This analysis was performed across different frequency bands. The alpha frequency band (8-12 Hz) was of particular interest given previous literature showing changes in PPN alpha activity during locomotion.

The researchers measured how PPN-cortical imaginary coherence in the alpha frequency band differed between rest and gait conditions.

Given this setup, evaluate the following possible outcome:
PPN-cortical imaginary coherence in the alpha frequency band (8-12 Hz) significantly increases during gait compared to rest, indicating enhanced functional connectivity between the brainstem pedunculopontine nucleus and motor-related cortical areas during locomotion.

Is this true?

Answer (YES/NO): NO